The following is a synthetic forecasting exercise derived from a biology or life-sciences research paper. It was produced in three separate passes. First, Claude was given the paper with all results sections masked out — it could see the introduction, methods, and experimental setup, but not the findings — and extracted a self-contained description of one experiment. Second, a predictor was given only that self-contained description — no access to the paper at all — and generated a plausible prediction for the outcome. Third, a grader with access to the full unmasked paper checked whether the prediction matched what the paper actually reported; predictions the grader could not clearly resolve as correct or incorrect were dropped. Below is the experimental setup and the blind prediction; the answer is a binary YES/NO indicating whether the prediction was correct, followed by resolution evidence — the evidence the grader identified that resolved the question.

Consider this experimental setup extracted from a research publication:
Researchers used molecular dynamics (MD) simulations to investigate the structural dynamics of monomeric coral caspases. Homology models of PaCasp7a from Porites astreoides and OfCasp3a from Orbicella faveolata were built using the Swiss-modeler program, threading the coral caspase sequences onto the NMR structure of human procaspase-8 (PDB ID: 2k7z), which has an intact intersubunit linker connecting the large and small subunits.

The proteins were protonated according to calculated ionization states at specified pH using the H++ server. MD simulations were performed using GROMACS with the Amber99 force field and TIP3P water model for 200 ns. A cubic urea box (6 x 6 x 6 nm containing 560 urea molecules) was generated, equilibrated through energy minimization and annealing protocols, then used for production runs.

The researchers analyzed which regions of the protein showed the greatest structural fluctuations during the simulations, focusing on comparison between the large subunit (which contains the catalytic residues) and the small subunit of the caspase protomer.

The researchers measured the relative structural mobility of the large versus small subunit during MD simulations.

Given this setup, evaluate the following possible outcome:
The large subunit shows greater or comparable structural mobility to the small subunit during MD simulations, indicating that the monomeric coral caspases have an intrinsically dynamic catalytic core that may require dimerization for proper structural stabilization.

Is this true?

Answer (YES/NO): NO